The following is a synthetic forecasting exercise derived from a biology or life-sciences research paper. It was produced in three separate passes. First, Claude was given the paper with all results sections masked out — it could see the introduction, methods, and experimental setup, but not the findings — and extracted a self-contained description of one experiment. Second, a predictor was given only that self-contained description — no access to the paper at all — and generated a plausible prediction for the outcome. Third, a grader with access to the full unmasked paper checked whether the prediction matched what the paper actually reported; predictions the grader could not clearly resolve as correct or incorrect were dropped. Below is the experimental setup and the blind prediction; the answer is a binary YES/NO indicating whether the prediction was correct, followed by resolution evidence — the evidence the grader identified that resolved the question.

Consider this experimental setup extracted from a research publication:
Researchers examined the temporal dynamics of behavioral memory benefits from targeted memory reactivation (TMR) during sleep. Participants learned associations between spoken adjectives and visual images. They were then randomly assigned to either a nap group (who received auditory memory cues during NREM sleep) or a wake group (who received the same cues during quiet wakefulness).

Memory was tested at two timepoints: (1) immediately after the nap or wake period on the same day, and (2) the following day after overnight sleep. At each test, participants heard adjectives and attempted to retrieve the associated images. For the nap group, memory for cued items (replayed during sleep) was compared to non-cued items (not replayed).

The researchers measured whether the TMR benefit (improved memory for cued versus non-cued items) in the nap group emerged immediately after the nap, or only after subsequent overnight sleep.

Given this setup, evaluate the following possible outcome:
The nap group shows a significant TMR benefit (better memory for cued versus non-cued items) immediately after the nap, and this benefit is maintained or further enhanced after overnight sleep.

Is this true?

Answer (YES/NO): NO